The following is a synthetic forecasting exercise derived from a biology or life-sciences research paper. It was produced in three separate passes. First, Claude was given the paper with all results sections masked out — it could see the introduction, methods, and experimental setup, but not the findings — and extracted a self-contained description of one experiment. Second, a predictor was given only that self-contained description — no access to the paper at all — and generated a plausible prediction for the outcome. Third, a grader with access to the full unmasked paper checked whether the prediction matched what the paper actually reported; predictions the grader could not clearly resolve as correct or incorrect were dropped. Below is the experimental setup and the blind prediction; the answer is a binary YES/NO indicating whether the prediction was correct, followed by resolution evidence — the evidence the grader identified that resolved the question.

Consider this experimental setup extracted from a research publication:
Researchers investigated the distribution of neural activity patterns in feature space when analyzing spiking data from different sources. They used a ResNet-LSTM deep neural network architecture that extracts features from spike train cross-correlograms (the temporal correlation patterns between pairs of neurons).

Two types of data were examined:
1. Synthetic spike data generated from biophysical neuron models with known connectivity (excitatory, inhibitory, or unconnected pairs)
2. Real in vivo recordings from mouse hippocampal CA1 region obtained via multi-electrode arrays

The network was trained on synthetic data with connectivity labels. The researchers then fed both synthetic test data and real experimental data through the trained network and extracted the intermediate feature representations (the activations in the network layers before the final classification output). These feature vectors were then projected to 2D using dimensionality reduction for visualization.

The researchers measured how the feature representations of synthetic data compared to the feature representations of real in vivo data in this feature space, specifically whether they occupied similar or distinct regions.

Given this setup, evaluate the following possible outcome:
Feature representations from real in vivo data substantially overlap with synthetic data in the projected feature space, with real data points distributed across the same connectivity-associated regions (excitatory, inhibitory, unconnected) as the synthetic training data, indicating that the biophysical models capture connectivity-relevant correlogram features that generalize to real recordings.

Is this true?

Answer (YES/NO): NO